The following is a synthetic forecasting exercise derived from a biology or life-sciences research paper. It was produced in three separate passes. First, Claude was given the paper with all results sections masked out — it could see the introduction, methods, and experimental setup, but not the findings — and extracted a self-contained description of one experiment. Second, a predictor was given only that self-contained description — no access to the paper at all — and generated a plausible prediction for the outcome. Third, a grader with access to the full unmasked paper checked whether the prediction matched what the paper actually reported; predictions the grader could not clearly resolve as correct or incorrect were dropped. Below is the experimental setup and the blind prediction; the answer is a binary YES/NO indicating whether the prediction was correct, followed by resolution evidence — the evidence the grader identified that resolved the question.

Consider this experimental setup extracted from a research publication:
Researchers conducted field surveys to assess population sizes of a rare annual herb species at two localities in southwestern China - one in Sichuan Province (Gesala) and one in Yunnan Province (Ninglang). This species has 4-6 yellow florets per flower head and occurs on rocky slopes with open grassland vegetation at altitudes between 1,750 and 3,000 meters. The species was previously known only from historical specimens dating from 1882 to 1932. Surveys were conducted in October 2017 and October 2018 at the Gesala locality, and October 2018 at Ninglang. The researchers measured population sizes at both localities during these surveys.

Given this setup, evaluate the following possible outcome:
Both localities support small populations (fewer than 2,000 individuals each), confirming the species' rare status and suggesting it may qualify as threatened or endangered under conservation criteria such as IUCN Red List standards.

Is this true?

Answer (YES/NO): YES